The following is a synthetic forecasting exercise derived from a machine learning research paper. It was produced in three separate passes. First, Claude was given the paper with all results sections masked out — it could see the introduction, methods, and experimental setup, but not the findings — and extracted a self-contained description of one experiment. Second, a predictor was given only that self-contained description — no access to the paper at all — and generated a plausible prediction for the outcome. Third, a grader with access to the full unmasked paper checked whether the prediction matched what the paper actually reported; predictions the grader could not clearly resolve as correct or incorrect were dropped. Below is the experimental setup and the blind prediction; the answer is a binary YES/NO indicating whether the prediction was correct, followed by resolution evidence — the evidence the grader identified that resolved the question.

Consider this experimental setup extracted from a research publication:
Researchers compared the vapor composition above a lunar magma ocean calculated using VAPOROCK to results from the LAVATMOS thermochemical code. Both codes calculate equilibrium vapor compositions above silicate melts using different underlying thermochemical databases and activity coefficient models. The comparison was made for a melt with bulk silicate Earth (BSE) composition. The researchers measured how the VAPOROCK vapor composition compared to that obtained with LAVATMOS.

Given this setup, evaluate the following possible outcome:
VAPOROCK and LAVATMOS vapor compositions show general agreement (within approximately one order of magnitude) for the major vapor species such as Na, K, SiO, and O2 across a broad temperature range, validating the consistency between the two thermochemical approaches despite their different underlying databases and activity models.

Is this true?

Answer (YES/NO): YES